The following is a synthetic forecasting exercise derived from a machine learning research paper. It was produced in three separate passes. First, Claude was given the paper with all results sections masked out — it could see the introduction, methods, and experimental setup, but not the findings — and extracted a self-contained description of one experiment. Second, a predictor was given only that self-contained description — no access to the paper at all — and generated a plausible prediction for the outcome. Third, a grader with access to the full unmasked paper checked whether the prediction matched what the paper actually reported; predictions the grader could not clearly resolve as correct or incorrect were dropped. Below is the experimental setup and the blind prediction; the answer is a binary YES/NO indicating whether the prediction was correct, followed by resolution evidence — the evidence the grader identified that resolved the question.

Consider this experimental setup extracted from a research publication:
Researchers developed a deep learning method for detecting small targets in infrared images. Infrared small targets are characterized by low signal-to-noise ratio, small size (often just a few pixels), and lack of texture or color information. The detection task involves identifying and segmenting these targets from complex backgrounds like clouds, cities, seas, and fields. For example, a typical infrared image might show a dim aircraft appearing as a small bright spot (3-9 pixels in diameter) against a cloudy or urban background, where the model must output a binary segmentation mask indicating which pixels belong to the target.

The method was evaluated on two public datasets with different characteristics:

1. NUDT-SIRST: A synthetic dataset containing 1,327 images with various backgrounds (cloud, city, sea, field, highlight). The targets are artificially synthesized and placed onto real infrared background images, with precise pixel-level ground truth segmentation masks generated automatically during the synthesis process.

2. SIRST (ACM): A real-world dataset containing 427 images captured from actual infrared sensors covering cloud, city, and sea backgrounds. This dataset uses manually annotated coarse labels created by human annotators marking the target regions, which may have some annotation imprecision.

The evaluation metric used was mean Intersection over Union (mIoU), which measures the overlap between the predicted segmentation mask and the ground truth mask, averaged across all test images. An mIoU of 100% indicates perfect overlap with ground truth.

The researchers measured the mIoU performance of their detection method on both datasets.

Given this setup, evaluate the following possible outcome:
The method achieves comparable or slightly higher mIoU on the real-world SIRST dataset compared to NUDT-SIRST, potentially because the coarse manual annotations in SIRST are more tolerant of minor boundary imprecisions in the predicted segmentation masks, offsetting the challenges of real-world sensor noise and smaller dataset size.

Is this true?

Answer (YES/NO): NO